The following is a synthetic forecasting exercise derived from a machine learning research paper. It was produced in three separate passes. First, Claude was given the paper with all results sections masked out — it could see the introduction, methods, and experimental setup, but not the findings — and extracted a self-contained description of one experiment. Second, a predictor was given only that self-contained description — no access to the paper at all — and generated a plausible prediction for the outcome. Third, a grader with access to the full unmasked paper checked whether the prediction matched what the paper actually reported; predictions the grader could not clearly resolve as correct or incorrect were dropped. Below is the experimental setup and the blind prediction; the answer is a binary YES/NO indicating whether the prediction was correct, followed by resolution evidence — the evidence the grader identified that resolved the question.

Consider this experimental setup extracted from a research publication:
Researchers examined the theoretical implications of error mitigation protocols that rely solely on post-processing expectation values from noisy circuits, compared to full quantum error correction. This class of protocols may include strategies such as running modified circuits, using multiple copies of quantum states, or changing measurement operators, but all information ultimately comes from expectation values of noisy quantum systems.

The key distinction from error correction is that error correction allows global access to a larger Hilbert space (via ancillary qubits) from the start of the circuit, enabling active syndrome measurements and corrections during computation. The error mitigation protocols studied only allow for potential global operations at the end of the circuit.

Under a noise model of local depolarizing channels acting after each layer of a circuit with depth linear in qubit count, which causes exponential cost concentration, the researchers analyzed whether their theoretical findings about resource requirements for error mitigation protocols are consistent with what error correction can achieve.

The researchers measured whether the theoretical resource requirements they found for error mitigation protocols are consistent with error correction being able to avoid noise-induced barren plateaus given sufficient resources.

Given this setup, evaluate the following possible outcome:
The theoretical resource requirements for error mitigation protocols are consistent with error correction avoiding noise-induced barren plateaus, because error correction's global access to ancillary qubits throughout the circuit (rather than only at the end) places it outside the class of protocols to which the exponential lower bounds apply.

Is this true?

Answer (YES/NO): YES